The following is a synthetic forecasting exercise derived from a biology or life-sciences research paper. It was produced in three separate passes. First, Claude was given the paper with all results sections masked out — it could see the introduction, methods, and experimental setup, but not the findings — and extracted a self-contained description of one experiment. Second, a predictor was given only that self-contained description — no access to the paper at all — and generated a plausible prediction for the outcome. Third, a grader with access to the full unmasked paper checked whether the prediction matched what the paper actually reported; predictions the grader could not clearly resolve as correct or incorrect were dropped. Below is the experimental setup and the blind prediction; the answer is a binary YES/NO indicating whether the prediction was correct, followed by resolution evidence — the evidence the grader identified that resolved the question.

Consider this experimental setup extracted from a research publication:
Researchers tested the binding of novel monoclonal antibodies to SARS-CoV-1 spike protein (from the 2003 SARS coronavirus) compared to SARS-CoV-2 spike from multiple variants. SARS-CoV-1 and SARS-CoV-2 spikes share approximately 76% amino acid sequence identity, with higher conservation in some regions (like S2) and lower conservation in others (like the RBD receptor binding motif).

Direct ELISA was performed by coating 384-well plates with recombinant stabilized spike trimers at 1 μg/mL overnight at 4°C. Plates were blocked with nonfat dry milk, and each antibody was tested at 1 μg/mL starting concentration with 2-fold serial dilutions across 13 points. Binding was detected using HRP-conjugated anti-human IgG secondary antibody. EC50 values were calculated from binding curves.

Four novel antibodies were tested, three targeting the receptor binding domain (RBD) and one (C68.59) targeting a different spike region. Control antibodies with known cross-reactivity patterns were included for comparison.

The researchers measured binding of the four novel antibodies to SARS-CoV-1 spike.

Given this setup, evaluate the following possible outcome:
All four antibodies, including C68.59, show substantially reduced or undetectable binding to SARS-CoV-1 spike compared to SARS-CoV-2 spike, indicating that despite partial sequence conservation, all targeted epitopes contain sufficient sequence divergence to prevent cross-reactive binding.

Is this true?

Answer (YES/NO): NO